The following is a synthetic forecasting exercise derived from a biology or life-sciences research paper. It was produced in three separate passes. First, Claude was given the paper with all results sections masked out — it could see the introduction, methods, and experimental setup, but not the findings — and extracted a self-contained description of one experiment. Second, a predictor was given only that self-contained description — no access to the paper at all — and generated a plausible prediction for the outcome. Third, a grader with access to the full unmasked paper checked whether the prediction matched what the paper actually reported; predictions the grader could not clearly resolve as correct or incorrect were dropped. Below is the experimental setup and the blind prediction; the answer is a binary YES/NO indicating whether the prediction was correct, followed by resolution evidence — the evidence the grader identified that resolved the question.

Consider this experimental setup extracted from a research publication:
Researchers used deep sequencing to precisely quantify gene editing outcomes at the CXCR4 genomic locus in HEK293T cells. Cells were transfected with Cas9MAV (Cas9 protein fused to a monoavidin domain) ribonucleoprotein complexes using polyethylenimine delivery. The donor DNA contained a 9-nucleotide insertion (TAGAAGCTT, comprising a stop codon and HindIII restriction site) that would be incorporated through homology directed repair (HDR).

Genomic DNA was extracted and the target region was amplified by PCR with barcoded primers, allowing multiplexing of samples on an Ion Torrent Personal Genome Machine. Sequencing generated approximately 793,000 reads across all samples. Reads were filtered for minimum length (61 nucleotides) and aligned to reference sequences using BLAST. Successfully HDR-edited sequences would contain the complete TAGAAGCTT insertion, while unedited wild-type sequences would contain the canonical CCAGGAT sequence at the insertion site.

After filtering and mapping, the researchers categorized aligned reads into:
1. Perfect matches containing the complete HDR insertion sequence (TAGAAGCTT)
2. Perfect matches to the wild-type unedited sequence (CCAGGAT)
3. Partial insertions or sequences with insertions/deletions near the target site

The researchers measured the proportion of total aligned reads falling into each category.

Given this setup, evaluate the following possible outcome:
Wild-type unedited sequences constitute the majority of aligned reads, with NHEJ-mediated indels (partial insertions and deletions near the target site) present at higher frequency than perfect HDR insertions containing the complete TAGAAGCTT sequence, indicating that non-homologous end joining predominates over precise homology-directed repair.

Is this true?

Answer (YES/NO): NO